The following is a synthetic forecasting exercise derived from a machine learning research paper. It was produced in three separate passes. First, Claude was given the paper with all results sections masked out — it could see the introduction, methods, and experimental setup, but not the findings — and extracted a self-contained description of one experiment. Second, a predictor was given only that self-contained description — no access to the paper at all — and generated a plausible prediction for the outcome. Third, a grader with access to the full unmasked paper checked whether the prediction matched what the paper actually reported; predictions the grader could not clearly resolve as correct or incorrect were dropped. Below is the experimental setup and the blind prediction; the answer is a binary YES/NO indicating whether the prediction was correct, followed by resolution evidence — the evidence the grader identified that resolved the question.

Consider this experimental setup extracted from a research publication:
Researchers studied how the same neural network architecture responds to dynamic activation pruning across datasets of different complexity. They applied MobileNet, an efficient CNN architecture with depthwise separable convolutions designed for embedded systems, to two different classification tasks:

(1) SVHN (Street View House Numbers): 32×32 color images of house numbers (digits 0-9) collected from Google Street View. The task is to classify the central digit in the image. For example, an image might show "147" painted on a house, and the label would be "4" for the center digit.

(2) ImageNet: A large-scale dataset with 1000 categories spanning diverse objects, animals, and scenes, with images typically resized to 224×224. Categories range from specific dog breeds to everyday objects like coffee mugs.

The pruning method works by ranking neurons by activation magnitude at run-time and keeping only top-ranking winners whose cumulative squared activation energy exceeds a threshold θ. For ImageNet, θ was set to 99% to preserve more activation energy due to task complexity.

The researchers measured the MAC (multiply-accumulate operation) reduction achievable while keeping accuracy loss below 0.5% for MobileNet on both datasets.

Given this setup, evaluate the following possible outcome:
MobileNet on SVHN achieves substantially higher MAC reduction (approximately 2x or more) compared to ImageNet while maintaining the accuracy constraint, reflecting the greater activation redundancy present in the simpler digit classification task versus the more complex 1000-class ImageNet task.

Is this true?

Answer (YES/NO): YES